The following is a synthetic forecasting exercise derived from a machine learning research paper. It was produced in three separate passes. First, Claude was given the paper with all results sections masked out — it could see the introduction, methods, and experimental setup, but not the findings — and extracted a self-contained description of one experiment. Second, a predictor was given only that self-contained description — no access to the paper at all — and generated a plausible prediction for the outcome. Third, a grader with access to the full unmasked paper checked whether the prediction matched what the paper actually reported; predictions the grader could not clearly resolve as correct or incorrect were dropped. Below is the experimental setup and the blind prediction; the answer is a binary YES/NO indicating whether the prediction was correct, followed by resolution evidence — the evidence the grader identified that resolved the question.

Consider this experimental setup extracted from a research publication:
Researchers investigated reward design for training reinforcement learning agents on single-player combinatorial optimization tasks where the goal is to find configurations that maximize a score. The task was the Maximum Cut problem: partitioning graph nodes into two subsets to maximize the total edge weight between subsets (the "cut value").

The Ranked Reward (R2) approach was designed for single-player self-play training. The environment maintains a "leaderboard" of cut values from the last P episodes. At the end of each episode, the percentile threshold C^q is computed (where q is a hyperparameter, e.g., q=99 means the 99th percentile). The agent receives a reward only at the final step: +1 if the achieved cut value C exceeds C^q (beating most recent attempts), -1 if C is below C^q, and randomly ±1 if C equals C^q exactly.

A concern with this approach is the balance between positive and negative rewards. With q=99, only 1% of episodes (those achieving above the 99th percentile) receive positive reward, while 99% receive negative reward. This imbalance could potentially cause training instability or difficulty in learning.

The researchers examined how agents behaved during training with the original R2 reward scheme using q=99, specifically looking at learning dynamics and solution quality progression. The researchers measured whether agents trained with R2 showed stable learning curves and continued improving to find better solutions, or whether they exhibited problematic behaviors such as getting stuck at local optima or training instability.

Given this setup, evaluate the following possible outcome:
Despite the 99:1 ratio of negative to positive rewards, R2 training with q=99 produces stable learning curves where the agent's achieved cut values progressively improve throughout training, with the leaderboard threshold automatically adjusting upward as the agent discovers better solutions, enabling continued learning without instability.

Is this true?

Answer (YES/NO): NO